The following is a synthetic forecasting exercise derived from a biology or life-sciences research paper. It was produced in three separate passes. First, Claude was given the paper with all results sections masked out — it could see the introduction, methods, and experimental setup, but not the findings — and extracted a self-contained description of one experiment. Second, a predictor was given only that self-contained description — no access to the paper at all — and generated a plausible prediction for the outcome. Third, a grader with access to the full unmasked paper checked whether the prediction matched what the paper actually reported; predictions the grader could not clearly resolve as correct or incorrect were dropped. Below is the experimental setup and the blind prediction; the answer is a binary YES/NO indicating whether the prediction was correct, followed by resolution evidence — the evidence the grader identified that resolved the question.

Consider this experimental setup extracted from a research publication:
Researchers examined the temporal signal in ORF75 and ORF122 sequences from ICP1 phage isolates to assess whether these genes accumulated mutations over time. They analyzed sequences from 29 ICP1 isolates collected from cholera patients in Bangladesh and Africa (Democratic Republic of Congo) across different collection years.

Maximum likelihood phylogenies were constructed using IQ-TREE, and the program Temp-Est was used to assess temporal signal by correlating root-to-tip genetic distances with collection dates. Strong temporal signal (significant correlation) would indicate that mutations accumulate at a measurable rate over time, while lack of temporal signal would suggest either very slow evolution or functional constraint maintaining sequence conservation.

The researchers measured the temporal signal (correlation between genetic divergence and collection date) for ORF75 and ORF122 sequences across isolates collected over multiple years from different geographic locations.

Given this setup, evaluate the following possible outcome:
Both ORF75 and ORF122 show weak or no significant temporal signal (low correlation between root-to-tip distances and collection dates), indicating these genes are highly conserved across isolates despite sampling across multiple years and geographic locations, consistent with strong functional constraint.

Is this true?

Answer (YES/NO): YES